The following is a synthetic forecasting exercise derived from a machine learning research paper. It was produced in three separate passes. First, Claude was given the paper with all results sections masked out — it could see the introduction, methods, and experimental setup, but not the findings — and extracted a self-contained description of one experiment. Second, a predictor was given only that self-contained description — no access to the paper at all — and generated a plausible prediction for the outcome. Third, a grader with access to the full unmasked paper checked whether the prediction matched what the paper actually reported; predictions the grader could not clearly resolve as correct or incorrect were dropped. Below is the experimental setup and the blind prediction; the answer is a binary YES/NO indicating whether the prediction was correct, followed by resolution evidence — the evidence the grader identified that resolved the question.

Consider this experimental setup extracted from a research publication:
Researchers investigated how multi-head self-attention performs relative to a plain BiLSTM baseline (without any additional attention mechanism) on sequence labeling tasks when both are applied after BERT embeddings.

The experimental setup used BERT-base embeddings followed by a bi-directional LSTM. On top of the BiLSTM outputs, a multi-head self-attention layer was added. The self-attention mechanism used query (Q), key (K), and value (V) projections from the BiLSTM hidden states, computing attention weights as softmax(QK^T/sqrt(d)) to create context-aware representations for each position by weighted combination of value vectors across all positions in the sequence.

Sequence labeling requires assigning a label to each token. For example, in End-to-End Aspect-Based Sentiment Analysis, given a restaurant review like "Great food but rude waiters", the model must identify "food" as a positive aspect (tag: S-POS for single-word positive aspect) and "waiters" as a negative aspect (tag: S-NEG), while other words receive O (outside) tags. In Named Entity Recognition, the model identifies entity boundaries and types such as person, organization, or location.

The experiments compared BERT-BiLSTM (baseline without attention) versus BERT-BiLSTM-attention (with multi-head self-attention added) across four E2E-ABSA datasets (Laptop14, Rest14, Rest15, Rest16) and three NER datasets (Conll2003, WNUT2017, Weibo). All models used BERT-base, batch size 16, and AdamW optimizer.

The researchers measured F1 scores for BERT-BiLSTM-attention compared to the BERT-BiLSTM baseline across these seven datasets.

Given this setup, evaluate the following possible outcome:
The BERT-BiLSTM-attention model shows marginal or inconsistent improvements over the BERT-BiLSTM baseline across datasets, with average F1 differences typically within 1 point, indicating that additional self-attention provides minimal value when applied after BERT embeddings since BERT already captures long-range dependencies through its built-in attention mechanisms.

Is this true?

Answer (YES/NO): NO